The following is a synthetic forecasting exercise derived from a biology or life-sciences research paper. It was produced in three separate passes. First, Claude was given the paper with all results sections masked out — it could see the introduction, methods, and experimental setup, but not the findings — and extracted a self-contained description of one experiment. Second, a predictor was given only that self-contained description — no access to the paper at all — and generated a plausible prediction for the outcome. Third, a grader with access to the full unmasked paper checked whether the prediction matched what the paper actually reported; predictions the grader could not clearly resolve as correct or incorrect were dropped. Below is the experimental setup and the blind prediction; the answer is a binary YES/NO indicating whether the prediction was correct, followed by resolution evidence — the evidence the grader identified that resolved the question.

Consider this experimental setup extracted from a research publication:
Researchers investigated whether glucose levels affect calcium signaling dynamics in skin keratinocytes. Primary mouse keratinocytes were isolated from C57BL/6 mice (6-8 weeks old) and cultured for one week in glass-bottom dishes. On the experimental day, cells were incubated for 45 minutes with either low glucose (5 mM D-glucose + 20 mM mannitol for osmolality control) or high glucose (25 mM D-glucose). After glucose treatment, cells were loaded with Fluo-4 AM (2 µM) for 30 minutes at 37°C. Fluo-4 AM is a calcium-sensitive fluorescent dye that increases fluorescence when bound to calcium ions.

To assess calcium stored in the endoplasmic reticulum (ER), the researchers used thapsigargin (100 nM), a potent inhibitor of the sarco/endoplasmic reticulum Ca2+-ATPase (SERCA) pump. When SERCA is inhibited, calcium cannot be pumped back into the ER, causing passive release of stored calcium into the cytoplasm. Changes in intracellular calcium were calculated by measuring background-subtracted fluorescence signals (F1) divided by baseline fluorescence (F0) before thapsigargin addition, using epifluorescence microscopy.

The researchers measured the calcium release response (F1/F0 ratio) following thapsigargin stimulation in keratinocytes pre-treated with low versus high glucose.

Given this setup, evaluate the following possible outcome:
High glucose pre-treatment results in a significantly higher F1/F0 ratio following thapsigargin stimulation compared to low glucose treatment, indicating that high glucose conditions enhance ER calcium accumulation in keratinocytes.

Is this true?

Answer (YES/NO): YES